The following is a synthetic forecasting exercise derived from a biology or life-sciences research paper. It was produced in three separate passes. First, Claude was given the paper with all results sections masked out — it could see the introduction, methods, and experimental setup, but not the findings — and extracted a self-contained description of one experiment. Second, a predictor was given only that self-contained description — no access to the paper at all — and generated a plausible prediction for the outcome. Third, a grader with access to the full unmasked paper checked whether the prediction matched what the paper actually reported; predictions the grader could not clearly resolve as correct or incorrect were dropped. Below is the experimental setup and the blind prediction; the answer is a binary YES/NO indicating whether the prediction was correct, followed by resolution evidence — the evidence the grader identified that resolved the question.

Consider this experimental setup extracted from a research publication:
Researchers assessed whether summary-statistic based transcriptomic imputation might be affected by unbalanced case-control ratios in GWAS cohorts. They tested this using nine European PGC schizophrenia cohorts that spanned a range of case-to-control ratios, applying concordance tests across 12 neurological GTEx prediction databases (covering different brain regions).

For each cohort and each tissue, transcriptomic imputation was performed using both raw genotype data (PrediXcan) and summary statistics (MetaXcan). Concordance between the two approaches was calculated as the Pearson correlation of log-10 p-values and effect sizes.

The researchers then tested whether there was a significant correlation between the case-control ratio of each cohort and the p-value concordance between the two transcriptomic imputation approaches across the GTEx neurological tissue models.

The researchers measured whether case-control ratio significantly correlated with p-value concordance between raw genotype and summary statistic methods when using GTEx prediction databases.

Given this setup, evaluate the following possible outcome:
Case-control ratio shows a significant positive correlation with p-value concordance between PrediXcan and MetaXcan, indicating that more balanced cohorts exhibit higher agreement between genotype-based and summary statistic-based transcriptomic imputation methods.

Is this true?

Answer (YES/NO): NO